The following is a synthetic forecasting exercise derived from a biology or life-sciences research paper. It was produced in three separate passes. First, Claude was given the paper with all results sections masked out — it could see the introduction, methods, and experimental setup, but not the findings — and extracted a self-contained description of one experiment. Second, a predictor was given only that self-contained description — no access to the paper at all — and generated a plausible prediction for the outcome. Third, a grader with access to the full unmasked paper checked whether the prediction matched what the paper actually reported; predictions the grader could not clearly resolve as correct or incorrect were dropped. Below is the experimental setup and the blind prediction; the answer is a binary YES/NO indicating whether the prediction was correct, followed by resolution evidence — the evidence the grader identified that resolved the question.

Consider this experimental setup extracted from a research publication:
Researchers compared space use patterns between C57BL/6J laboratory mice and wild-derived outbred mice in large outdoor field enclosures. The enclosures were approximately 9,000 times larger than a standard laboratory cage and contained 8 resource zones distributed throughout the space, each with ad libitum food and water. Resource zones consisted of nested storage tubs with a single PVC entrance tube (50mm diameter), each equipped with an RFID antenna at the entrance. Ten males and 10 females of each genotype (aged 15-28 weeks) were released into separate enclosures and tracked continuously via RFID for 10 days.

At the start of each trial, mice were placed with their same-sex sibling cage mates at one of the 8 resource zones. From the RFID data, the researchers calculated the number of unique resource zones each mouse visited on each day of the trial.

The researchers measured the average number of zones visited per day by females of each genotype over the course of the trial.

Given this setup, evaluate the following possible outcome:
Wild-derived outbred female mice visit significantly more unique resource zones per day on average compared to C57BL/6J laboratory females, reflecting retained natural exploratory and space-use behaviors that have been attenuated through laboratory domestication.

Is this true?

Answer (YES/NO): NO